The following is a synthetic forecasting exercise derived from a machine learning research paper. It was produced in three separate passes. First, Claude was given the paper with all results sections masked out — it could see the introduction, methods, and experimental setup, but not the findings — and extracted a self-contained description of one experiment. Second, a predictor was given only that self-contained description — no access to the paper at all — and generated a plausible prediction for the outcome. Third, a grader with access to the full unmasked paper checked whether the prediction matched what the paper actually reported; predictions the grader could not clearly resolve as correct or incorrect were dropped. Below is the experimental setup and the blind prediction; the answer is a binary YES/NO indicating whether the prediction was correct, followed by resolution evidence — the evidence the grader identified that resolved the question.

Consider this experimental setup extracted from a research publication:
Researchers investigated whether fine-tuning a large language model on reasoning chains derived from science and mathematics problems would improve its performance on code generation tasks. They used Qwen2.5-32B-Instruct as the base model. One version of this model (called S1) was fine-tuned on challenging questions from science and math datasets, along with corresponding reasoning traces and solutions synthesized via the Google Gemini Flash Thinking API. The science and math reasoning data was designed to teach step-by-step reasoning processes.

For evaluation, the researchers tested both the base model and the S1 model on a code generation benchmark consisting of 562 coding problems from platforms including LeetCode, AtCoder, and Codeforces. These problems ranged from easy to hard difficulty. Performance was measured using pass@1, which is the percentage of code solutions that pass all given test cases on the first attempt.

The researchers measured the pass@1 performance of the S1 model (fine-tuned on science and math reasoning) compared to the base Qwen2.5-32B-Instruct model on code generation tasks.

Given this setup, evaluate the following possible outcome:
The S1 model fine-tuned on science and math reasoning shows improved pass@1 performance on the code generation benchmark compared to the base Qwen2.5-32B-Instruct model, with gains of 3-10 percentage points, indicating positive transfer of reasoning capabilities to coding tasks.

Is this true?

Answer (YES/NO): NO